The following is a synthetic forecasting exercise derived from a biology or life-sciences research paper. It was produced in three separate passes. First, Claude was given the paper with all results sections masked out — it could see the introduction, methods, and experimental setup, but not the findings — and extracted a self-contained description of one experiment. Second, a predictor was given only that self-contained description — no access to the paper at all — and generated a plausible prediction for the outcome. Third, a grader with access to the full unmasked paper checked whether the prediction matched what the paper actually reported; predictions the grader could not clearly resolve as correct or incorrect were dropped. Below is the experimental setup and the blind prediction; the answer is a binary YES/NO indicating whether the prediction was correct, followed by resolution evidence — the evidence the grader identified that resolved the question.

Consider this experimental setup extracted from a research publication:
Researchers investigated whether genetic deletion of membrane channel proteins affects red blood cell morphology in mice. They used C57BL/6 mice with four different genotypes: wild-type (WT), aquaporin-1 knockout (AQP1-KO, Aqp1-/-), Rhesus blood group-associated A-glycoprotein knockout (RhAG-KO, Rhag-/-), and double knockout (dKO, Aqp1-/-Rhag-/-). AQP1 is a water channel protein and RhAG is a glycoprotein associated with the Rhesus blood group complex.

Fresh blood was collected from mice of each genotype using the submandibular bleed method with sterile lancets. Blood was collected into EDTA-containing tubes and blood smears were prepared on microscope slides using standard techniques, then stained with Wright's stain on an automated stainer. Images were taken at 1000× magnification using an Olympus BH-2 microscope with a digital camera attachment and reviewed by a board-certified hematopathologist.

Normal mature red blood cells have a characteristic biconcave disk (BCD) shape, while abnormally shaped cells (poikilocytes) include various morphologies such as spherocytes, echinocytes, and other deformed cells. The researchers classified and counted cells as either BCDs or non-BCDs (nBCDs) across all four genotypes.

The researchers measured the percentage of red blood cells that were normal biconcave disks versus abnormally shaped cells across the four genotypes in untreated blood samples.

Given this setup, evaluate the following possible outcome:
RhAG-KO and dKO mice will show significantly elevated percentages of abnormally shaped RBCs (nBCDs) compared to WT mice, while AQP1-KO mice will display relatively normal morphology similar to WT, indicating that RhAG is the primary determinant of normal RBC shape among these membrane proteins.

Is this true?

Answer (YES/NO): NO